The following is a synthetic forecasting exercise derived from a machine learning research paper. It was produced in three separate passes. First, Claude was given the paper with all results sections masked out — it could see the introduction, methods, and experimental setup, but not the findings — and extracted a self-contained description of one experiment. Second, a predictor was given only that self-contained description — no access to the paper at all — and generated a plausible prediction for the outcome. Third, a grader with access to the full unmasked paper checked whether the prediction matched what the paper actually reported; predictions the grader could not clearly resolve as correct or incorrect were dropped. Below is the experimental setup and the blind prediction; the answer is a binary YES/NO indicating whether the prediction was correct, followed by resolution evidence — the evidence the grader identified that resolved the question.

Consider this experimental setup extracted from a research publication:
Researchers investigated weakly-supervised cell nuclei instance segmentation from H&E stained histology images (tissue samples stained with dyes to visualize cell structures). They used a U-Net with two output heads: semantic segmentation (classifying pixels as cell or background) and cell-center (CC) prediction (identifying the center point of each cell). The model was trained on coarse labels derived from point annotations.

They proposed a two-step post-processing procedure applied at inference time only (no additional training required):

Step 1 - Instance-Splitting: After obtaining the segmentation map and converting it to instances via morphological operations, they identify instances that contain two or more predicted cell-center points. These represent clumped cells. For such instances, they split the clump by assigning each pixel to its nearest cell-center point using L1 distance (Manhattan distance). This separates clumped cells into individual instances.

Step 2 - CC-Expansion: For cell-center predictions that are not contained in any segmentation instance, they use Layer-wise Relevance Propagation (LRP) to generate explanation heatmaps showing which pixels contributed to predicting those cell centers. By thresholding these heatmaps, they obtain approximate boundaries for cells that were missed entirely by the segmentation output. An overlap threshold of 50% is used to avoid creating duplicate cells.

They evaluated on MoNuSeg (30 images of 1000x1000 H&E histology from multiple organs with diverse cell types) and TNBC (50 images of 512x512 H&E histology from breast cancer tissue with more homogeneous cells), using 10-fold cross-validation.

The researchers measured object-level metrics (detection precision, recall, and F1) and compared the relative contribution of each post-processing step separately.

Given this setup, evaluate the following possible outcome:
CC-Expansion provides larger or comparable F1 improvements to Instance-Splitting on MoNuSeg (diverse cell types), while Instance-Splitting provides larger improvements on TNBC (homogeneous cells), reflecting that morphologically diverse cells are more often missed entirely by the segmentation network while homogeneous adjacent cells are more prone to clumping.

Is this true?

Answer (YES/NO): NO